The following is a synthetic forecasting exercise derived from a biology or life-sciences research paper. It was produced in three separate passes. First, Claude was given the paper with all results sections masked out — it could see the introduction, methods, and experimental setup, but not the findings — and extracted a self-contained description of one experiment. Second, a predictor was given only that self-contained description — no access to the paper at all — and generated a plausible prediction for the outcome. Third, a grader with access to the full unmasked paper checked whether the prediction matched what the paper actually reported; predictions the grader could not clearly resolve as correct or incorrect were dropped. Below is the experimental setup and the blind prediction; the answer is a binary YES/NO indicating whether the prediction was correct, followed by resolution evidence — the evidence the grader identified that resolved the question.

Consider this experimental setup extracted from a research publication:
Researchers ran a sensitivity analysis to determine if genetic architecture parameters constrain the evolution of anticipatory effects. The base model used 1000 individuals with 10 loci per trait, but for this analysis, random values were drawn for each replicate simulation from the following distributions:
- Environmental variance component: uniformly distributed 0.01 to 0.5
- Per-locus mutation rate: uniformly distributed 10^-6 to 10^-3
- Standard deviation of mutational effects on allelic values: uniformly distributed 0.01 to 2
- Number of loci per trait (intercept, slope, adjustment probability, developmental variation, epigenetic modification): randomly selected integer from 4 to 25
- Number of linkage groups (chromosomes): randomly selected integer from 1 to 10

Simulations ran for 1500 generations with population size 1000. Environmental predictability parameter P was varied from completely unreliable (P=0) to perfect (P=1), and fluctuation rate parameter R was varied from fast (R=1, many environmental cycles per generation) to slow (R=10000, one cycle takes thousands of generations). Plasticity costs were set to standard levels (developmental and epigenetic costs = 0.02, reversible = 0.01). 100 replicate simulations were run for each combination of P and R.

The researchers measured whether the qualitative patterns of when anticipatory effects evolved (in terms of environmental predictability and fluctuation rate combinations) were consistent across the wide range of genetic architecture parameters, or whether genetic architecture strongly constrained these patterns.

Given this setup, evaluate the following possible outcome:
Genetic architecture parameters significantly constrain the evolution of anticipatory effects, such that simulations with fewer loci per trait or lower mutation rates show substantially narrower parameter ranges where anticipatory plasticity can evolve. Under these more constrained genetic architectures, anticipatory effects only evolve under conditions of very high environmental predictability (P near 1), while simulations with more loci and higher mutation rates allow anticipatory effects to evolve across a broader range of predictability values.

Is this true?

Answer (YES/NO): NO